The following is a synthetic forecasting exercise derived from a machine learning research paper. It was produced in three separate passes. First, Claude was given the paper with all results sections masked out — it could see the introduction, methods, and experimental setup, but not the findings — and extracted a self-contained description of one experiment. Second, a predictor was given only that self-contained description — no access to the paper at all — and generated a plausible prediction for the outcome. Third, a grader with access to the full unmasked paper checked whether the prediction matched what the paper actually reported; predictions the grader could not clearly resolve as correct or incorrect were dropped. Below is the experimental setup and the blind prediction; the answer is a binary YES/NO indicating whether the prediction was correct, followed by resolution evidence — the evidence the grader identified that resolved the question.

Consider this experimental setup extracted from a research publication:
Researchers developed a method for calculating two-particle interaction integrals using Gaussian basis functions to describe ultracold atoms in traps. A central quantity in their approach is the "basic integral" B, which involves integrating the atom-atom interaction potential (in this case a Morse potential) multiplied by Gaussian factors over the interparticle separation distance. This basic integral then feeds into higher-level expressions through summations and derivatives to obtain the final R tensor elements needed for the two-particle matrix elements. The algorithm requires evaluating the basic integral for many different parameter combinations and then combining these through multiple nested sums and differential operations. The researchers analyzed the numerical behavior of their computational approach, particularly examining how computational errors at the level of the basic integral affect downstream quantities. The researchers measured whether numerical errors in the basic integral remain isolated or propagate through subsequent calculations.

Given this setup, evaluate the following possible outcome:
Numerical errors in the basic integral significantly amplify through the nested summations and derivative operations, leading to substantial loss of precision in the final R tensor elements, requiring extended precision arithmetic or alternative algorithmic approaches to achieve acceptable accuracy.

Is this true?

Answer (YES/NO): YES